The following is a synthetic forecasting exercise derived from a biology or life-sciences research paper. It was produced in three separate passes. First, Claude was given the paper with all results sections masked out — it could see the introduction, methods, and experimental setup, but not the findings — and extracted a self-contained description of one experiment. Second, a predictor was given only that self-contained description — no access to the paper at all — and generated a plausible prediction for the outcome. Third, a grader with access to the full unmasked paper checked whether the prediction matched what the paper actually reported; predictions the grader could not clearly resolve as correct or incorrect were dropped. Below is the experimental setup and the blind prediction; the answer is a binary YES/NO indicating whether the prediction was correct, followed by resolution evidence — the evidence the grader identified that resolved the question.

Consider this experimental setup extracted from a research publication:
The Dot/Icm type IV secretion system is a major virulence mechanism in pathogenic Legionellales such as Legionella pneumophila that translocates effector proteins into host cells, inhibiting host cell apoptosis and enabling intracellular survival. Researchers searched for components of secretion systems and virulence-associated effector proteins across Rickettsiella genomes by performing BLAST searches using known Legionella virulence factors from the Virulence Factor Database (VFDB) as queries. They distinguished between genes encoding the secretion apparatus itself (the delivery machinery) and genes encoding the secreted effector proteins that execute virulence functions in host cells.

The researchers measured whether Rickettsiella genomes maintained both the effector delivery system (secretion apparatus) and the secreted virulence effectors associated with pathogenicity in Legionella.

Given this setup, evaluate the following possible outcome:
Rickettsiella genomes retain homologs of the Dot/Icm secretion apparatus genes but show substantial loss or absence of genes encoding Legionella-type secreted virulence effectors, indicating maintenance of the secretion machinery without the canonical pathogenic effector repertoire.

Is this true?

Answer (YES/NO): YES